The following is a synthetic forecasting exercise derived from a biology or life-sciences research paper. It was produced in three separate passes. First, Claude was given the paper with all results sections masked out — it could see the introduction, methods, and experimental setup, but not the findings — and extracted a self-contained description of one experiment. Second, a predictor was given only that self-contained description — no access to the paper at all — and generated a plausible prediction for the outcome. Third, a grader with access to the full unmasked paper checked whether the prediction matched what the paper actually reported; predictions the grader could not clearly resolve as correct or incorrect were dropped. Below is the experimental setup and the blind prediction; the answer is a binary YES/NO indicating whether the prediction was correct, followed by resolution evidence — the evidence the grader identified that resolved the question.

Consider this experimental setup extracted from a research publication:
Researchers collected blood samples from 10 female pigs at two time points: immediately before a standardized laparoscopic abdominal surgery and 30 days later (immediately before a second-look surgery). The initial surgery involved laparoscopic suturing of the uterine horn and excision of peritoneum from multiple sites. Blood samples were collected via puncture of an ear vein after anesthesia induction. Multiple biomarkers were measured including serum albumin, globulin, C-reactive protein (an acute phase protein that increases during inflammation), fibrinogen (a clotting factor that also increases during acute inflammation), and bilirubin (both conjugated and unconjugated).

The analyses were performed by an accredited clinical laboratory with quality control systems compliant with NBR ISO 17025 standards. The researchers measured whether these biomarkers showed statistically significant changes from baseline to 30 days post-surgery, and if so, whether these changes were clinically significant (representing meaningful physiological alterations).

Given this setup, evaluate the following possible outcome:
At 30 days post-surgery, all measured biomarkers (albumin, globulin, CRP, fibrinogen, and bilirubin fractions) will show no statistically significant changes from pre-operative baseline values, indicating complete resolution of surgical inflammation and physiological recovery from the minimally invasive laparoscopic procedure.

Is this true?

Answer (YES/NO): NO